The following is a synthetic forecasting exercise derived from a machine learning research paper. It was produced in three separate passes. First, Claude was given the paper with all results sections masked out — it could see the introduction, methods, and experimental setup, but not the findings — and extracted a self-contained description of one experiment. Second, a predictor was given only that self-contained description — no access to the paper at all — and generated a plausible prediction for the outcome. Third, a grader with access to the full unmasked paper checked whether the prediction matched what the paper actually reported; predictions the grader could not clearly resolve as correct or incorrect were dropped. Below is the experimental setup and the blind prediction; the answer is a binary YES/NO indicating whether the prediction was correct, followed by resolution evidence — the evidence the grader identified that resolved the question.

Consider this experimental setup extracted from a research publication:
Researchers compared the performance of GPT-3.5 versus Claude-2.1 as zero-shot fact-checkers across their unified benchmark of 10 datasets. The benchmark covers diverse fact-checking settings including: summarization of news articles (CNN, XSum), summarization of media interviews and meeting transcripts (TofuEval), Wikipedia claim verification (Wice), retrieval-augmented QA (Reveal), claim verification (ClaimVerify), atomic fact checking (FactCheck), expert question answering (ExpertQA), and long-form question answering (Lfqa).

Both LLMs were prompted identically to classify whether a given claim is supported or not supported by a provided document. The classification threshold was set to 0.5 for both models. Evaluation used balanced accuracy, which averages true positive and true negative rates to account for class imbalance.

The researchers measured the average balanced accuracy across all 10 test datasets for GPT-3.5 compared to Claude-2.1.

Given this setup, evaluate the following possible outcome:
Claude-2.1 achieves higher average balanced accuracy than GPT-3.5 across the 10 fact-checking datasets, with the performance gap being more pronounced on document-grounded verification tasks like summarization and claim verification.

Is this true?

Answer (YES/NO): NO